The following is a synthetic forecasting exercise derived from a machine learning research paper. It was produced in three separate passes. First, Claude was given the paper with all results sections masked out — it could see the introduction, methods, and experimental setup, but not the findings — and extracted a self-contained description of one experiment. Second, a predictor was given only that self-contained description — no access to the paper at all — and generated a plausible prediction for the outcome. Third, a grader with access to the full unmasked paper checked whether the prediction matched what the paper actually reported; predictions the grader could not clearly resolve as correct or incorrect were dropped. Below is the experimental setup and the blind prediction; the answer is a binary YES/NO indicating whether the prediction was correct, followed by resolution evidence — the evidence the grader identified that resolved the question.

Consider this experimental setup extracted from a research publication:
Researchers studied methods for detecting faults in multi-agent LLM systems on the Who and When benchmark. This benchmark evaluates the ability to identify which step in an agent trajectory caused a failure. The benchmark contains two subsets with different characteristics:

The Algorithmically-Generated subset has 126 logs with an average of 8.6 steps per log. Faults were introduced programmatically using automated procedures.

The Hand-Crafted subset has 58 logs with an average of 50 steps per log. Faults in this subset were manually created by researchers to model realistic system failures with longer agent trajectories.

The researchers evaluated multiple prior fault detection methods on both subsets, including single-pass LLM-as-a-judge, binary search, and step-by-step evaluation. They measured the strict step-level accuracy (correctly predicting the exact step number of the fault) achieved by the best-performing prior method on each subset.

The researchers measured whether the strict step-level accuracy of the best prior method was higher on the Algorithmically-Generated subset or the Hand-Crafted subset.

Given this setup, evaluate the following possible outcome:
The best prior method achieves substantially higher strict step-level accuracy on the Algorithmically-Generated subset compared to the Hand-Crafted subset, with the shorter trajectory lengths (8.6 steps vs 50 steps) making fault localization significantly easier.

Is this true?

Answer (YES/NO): YES